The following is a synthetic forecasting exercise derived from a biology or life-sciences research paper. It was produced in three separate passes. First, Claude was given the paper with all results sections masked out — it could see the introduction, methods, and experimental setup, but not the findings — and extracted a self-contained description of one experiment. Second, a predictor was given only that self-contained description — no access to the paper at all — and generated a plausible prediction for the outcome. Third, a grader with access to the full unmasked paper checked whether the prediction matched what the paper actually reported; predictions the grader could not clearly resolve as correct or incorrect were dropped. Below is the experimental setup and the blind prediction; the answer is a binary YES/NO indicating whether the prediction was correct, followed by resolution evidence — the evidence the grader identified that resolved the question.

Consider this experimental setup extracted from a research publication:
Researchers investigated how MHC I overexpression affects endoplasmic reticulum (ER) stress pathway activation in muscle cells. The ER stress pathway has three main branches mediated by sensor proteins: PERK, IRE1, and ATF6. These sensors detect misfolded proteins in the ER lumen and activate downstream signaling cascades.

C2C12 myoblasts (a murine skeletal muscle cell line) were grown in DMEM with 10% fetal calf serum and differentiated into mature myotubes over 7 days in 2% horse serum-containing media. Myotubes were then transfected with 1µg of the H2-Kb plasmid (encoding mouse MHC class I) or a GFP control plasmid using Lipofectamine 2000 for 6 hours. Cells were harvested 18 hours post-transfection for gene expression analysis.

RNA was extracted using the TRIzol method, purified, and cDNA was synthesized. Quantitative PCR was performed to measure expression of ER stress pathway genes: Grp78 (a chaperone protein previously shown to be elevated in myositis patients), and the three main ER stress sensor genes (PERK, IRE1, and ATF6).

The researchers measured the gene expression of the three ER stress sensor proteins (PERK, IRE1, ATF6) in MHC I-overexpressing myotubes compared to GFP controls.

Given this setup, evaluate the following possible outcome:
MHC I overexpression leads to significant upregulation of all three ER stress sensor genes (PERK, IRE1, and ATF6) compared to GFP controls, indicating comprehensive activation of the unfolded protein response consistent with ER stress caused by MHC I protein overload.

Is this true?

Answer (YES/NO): YES